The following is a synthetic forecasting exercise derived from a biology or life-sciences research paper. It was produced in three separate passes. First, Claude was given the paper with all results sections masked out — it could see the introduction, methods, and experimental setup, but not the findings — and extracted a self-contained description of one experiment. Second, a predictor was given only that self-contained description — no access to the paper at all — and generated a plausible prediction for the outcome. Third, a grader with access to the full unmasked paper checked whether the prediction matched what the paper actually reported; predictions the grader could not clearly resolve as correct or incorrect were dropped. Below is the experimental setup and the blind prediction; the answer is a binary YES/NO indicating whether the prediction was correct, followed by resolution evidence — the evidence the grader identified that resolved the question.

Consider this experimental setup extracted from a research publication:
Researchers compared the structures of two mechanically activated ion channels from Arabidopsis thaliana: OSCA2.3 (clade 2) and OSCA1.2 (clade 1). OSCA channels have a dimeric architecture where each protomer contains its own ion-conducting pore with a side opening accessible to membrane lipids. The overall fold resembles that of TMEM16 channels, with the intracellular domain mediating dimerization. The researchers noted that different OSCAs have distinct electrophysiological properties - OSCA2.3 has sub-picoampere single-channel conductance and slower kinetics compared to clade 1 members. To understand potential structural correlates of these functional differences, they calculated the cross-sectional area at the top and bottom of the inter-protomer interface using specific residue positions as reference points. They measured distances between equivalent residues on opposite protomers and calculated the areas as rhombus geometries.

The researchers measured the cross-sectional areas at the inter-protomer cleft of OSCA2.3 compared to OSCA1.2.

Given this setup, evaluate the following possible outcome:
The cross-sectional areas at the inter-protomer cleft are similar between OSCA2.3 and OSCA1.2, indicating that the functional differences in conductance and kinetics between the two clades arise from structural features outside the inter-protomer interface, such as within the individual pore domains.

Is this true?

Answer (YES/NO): NO